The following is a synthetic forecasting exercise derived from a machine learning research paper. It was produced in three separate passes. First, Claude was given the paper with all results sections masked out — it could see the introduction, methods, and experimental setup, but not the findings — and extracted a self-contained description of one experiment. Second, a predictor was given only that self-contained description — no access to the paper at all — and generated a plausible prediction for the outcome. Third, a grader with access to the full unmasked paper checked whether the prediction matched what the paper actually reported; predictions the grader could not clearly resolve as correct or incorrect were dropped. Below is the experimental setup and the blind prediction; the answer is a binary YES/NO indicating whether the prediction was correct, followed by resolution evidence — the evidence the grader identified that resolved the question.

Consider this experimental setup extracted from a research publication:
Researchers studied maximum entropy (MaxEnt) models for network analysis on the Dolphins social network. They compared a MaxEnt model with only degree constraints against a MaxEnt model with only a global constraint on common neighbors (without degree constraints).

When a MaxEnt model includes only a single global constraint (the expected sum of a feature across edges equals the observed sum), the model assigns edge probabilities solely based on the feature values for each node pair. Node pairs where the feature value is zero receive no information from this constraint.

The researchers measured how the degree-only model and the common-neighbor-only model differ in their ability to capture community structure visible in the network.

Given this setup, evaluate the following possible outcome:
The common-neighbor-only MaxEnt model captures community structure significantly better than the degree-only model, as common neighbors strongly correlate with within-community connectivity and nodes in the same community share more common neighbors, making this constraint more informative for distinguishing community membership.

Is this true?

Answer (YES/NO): YES